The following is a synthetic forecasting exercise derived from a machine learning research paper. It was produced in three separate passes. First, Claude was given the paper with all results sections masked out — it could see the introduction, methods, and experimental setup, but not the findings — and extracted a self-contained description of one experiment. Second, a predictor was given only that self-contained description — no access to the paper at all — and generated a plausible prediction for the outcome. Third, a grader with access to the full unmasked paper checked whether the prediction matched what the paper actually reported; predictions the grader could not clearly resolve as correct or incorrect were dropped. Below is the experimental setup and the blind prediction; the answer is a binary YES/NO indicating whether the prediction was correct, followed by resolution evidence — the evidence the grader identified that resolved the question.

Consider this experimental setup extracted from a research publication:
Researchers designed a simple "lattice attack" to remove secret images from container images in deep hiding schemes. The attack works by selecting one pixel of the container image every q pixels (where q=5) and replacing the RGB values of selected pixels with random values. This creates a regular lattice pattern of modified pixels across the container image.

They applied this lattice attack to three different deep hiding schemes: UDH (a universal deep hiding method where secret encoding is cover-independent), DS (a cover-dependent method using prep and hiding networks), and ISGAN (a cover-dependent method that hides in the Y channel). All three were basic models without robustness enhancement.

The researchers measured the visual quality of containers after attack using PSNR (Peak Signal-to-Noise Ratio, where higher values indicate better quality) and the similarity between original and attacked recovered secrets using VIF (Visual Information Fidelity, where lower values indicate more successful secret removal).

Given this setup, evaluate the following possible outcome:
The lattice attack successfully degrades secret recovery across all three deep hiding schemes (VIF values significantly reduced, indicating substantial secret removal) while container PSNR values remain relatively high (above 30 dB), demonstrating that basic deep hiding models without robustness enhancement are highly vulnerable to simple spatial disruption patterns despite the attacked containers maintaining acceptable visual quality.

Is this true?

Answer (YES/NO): NO